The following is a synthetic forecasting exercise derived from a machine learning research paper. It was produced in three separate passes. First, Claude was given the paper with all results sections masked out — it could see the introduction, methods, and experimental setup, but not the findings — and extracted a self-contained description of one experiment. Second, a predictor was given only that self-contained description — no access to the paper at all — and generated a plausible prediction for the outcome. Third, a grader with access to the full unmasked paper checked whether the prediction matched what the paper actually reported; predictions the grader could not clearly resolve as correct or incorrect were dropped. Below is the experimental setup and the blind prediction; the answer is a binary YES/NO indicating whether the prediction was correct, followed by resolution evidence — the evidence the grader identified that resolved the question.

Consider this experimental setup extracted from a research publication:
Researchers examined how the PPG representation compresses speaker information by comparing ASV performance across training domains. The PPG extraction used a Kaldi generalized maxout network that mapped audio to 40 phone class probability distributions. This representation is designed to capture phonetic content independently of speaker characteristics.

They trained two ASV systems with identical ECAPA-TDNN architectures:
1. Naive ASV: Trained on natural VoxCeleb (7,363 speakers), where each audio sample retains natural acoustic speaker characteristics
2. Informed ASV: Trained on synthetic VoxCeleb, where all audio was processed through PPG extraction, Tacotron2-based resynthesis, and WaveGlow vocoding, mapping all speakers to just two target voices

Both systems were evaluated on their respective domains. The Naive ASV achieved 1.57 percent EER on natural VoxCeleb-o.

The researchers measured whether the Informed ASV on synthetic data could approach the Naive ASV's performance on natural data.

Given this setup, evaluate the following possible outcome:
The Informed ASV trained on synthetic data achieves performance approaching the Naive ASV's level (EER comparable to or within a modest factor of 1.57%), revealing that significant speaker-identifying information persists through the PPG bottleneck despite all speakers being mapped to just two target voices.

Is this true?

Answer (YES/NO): NO